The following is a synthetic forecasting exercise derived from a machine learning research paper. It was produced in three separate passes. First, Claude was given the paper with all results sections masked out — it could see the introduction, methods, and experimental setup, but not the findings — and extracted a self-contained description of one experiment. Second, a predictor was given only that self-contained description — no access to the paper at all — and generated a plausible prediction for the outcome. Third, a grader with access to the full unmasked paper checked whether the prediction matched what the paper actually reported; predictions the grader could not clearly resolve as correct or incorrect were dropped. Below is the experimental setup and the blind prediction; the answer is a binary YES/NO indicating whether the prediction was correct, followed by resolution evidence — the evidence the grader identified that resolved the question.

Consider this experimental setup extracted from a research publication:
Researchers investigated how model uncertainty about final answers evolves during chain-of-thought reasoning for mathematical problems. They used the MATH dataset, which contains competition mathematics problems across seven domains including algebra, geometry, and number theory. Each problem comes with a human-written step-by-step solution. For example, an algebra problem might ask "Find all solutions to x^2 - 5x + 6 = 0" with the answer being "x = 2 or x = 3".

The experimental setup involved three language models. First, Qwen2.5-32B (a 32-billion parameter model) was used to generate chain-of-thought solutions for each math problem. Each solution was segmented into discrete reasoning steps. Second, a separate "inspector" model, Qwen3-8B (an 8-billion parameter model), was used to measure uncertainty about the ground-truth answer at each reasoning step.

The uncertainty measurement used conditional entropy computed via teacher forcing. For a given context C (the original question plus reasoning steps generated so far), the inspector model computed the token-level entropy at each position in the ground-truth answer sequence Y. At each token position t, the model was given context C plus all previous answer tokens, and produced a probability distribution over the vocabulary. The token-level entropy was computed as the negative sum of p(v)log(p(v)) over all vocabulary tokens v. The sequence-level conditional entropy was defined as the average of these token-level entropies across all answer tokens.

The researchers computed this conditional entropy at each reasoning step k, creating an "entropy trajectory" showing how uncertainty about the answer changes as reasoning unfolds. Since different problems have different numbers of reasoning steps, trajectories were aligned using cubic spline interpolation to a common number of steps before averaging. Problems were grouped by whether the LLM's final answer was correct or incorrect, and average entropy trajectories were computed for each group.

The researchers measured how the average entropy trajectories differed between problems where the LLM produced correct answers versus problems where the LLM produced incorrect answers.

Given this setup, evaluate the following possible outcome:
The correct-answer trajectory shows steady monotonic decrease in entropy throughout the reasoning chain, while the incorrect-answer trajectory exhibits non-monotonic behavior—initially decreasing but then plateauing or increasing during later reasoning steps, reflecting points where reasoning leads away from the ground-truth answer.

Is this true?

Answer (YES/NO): NO